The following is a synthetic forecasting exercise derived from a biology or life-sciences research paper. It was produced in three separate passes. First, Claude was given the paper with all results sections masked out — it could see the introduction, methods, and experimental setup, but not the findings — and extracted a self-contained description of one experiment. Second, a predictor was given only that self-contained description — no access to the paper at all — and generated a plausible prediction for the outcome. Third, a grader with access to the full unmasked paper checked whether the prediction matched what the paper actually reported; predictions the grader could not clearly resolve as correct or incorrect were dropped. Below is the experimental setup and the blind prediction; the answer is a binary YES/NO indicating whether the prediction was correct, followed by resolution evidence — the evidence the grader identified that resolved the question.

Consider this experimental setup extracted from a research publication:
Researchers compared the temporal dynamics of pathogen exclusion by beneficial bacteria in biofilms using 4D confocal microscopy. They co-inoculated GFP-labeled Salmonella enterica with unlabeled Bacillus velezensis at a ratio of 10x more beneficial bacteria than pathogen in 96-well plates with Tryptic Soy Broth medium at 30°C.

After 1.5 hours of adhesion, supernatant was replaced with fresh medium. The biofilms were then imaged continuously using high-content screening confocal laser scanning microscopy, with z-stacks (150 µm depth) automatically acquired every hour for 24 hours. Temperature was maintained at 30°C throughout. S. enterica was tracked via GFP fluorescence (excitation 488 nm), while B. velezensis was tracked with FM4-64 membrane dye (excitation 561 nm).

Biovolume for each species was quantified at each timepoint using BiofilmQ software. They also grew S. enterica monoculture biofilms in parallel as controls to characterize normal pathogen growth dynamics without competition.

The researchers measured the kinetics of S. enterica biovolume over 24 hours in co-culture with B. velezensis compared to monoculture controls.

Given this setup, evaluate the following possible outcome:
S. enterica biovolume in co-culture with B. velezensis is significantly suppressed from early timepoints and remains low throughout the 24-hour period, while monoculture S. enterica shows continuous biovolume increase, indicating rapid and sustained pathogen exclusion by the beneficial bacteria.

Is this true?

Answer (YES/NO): NO